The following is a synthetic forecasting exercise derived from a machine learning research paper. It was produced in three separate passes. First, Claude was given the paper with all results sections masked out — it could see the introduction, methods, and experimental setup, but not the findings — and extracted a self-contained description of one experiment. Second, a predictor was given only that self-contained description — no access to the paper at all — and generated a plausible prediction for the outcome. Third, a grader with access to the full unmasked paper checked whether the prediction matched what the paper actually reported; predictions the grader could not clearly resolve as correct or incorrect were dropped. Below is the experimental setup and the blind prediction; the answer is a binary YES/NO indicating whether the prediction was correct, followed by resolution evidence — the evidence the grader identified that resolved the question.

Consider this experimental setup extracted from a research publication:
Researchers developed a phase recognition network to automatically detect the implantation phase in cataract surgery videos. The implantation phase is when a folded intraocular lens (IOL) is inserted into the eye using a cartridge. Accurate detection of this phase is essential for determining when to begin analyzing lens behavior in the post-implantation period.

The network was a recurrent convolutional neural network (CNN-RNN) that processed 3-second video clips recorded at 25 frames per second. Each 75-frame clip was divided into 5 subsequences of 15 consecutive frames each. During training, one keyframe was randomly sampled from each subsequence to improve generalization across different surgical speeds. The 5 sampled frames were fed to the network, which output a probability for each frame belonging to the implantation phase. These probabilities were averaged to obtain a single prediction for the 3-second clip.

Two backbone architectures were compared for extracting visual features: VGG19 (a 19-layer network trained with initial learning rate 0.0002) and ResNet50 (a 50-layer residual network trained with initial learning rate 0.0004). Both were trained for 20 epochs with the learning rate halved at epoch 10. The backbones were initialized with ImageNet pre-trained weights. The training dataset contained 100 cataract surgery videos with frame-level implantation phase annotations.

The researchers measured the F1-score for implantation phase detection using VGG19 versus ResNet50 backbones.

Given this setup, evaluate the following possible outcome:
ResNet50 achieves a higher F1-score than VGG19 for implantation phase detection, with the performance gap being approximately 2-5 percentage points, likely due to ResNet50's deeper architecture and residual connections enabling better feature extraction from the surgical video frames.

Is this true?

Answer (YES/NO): NO